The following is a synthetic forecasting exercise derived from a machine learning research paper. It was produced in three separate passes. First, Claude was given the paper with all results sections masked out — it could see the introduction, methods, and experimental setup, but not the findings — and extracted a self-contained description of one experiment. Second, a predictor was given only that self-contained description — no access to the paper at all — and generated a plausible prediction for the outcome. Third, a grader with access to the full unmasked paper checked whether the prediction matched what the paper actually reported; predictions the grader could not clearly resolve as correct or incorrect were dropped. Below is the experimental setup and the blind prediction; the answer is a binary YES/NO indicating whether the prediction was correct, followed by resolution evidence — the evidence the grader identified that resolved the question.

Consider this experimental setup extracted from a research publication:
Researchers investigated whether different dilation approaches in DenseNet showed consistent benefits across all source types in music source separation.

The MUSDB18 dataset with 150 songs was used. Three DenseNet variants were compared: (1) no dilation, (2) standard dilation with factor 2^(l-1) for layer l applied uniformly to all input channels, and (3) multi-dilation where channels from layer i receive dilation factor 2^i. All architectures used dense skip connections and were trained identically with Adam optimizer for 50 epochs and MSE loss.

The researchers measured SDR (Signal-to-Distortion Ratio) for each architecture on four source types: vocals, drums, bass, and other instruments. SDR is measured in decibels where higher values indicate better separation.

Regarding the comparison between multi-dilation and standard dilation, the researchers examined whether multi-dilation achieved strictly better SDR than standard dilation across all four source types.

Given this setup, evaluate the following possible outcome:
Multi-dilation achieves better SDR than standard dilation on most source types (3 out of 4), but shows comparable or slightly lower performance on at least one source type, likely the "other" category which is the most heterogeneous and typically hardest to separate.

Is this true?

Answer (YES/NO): YES